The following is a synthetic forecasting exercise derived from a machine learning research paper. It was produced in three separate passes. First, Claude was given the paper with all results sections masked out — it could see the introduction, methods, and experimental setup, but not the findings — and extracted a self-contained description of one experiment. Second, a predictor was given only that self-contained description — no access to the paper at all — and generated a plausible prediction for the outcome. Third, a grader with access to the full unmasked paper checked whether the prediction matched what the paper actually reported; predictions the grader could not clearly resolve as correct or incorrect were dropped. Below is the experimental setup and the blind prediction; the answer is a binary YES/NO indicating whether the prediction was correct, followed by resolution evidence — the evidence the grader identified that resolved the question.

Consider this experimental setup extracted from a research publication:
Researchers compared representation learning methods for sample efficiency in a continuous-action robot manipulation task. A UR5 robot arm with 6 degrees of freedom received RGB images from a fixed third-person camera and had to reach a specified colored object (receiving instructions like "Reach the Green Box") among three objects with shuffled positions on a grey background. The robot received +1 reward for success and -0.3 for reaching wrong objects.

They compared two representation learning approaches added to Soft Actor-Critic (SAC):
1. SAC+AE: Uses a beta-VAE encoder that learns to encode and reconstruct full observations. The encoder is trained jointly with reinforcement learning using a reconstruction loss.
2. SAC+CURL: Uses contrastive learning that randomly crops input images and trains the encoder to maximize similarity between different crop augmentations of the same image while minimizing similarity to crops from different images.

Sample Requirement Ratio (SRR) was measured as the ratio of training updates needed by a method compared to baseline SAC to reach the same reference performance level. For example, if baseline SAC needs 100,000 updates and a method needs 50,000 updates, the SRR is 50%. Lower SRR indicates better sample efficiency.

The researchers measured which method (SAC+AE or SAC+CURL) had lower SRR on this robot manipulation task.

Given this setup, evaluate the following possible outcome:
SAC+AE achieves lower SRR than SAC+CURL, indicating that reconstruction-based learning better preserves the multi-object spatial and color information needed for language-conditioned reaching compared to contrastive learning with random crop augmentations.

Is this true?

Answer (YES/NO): NO